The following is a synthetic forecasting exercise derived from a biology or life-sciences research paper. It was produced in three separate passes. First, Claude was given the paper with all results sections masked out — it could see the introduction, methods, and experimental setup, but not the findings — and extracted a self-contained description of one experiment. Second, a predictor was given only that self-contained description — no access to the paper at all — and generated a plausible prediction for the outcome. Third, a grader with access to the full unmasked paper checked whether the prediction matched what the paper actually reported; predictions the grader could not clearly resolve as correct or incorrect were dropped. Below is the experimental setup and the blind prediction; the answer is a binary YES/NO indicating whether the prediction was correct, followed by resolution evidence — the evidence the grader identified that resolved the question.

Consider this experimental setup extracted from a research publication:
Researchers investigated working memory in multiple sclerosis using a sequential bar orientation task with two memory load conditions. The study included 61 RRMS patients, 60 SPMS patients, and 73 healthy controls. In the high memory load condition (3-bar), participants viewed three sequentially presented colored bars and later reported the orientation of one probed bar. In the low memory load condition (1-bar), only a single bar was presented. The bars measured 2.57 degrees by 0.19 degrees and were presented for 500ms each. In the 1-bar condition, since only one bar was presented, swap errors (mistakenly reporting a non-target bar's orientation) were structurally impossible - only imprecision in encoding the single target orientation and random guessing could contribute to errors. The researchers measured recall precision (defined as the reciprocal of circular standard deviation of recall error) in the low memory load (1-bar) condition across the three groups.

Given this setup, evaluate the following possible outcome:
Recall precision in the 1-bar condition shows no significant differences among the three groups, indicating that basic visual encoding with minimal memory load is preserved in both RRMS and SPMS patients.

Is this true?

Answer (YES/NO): NO